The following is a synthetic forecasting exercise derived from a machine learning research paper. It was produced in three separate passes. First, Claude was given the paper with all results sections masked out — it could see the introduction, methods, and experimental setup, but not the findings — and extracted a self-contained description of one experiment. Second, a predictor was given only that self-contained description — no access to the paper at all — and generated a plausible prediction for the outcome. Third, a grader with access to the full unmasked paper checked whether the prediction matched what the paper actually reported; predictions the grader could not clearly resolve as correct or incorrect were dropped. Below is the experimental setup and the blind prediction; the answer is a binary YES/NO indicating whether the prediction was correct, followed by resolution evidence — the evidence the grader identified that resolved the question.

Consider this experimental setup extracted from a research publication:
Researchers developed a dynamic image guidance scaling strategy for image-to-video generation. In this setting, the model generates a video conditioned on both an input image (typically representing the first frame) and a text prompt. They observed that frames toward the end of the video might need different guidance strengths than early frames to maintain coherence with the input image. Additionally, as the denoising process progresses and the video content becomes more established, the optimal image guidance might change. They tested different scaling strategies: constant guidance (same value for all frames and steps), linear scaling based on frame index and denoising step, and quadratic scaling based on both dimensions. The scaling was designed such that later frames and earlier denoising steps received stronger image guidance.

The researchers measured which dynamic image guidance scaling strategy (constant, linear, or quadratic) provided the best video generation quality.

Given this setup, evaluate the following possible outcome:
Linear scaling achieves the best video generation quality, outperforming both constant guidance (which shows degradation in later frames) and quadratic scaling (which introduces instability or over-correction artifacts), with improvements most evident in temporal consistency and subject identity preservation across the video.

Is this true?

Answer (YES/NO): NO